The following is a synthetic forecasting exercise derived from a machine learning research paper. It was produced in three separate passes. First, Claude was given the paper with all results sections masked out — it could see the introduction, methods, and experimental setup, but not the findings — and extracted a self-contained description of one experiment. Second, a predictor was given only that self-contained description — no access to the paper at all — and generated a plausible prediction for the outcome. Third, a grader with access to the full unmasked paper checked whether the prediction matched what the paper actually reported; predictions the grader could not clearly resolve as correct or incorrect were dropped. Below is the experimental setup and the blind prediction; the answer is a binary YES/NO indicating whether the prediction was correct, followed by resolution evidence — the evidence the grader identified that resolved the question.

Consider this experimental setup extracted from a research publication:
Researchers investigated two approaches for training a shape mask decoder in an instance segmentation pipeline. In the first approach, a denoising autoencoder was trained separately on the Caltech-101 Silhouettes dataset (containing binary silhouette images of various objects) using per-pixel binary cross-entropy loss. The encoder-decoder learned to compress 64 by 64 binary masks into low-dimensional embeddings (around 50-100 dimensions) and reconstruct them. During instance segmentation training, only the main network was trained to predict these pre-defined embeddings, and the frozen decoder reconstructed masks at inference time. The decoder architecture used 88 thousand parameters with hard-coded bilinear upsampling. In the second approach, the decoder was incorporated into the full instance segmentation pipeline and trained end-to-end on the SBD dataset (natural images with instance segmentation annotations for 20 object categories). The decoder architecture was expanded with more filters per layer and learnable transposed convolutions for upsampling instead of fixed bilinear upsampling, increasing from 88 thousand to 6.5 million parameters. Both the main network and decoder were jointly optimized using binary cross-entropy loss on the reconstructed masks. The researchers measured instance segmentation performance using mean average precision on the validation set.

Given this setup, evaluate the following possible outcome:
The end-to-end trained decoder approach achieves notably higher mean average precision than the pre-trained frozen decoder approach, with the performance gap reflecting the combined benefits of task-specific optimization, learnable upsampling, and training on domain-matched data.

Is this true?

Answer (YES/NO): NO